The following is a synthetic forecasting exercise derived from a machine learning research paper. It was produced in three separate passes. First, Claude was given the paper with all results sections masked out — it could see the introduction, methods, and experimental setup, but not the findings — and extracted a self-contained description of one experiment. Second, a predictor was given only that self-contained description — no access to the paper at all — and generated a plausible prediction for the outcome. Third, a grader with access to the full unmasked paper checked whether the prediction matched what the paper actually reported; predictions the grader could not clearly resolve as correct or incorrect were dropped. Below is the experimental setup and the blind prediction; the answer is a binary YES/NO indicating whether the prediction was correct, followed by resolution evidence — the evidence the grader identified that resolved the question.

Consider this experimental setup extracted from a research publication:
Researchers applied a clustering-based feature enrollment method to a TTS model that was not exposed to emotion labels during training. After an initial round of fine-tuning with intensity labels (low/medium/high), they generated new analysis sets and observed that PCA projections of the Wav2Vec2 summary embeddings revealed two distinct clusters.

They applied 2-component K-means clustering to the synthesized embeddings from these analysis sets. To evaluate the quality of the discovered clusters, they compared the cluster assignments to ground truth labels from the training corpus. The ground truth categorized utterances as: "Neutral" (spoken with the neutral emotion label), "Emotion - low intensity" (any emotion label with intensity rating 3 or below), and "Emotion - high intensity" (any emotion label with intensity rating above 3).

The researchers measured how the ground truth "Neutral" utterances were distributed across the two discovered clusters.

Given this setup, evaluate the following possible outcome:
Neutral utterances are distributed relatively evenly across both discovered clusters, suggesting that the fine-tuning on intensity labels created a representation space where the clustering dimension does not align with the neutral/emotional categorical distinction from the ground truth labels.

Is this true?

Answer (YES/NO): NO